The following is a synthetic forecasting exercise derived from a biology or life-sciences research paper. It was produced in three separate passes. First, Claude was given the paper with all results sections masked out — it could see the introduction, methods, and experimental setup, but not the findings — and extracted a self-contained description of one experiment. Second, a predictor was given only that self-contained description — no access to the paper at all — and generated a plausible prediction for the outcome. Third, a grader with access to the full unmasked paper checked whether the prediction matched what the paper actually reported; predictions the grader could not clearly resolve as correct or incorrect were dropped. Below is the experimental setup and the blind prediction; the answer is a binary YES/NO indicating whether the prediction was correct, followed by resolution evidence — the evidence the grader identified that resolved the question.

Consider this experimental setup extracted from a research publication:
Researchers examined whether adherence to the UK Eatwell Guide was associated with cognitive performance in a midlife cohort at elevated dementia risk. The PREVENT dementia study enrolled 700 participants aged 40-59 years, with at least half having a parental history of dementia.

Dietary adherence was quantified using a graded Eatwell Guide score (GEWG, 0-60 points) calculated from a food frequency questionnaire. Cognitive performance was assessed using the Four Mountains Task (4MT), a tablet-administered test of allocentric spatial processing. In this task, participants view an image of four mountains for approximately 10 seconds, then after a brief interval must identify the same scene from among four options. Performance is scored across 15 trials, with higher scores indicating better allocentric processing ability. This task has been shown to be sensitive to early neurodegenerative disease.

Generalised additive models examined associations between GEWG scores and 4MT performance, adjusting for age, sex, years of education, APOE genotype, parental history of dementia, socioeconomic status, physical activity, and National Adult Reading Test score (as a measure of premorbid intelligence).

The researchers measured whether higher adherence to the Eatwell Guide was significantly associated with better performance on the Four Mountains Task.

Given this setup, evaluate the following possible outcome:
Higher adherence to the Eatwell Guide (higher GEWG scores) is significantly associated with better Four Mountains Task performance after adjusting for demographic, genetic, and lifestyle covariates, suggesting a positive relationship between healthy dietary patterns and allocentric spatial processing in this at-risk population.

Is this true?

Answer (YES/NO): NO